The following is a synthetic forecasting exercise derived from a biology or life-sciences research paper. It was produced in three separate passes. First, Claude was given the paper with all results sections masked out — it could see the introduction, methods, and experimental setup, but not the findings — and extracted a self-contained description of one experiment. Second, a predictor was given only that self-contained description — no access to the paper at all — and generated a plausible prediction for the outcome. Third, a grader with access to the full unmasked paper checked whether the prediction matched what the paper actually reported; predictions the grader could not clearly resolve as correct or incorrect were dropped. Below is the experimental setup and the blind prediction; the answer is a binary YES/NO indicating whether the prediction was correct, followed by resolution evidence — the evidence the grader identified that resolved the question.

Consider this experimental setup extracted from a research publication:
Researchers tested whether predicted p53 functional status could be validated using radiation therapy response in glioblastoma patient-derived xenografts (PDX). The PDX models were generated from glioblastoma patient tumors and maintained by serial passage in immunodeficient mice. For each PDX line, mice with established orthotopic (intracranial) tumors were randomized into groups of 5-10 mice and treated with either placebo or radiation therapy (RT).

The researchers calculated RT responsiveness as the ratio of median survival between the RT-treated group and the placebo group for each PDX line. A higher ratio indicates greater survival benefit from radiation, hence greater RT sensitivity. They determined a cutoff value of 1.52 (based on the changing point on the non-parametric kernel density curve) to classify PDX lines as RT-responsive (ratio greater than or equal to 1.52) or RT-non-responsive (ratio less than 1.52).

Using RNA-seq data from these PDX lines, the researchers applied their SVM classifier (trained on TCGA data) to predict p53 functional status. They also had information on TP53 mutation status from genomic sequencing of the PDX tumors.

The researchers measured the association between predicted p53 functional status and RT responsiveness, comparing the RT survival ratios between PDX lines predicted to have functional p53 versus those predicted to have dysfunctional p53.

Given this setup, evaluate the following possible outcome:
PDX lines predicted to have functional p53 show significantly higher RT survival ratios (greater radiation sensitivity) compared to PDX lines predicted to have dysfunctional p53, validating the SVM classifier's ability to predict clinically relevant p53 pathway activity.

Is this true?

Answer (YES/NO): NO